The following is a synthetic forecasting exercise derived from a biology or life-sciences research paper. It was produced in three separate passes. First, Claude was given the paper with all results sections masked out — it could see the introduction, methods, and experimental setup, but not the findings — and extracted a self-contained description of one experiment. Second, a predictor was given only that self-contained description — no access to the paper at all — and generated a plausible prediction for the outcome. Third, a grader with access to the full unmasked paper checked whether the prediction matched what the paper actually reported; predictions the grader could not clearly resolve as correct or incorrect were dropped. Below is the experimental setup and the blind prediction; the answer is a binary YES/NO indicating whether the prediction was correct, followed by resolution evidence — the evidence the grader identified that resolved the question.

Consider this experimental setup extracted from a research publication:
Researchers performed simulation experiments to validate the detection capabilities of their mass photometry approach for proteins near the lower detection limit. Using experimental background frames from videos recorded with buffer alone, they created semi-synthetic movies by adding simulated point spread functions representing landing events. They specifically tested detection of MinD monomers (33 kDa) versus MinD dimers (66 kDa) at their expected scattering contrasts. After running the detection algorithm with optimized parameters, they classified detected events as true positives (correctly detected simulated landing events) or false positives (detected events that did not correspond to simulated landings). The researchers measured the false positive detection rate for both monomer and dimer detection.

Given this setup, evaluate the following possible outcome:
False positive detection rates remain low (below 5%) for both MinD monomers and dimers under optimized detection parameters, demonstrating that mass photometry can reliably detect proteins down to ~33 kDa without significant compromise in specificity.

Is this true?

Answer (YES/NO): NO